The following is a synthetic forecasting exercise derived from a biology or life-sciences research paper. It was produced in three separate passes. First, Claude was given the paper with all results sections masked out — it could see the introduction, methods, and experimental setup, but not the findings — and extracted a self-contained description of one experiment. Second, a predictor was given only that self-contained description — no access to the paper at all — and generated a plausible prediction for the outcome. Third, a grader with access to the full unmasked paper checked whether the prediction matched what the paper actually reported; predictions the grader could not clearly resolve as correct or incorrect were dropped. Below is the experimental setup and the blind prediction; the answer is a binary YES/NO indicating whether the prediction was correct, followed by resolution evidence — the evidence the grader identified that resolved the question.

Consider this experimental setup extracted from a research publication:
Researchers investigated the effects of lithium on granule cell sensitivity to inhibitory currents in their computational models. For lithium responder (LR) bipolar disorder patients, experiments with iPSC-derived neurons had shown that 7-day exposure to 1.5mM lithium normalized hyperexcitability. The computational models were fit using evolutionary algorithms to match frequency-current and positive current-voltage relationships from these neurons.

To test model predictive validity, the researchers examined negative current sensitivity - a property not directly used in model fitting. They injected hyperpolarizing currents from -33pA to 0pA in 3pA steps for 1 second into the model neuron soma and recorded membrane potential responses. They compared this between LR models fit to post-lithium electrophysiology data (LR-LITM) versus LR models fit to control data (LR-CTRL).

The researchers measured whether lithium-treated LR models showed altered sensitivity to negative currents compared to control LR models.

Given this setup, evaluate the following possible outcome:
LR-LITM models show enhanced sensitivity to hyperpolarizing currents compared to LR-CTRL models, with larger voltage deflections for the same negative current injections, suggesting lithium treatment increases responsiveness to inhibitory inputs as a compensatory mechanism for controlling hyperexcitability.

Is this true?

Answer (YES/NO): YES